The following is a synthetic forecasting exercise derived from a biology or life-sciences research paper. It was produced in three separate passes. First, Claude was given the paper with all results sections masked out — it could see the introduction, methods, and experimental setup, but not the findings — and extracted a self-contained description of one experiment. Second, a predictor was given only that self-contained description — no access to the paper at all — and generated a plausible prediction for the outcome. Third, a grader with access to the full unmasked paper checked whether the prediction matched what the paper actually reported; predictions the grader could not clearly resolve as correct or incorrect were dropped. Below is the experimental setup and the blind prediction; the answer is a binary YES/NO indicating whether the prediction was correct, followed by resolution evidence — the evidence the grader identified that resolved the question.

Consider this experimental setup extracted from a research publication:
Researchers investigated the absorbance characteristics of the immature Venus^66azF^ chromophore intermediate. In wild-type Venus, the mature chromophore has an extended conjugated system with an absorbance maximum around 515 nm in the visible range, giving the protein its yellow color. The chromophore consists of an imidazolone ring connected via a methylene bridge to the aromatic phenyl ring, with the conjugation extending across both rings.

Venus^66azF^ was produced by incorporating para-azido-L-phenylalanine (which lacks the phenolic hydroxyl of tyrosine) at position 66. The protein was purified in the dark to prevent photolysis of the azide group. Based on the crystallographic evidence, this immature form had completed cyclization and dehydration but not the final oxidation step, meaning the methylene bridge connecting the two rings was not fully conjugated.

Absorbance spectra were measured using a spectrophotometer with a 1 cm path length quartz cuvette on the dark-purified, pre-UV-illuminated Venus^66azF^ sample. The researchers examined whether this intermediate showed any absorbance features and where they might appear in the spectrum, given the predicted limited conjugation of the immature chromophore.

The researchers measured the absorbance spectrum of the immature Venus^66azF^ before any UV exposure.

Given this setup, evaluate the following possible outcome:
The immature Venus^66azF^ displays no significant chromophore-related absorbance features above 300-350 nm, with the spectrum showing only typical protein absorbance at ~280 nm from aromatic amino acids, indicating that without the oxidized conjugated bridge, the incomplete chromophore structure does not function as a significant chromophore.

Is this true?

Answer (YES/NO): NO